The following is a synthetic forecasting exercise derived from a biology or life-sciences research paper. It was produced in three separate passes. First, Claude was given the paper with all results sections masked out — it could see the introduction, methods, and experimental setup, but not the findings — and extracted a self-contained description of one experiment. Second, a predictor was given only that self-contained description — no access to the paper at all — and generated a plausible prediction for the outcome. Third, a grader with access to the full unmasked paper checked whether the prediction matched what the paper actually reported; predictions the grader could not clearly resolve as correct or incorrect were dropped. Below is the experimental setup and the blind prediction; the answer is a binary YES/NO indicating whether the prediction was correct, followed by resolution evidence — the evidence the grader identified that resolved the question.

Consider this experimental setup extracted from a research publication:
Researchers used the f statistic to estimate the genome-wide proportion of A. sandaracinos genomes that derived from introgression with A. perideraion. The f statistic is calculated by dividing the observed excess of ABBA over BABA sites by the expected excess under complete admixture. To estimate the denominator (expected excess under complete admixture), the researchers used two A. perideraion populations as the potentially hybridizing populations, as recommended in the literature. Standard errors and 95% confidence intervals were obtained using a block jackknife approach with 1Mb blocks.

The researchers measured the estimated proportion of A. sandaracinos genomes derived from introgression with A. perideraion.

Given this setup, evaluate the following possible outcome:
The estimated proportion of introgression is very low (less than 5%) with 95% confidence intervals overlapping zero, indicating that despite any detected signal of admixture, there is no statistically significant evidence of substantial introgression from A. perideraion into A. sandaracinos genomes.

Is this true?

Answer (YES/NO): NO